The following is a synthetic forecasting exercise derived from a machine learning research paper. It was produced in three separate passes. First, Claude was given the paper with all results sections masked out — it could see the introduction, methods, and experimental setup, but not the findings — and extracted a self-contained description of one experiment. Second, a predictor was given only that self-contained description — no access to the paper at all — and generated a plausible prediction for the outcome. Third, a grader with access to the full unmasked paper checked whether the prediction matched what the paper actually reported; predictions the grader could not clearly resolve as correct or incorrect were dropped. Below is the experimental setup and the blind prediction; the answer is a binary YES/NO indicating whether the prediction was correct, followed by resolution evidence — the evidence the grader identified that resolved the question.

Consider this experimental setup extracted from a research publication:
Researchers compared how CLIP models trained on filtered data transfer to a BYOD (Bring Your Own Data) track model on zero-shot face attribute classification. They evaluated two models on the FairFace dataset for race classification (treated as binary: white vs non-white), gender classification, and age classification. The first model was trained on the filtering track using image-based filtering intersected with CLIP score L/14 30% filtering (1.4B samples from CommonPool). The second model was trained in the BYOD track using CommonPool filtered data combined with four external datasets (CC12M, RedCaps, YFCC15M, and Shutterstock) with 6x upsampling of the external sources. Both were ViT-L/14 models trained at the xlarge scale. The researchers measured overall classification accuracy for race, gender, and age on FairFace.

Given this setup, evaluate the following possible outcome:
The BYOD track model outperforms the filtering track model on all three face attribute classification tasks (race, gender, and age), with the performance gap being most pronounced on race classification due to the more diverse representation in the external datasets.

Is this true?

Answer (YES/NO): NO